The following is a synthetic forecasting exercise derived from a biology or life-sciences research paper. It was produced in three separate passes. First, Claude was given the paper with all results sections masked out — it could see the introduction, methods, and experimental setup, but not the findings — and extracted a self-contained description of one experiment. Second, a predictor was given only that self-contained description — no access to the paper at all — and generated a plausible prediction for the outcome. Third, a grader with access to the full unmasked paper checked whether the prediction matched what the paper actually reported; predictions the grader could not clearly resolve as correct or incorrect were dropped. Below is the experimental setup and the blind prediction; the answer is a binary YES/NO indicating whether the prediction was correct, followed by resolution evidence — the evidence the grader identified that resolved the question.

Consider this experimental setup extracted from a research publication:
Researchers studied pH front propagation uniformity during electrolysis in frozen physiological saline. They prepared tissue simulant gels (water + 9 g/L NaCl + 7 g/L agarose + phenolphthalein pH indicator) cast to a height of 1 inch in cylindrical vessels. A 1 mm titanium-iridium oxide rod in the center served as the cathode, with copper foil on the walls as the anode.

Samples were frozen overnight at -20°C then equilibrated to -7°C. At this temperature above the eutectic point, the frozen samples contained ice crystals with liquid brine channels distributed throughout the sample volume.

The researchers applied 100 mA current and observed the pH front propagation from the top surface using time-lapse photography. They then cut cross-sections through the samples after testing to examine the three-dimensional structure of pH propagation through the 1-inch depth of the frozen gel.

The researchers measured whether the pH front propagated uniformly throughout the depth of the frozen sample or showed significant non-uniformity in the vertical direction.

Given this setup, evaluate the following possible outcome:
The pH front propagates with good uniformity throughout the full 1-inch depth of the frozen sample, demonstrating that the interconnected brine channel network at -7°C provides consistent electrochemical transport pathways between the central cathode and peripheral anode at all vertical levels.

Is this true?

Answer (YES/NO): YES